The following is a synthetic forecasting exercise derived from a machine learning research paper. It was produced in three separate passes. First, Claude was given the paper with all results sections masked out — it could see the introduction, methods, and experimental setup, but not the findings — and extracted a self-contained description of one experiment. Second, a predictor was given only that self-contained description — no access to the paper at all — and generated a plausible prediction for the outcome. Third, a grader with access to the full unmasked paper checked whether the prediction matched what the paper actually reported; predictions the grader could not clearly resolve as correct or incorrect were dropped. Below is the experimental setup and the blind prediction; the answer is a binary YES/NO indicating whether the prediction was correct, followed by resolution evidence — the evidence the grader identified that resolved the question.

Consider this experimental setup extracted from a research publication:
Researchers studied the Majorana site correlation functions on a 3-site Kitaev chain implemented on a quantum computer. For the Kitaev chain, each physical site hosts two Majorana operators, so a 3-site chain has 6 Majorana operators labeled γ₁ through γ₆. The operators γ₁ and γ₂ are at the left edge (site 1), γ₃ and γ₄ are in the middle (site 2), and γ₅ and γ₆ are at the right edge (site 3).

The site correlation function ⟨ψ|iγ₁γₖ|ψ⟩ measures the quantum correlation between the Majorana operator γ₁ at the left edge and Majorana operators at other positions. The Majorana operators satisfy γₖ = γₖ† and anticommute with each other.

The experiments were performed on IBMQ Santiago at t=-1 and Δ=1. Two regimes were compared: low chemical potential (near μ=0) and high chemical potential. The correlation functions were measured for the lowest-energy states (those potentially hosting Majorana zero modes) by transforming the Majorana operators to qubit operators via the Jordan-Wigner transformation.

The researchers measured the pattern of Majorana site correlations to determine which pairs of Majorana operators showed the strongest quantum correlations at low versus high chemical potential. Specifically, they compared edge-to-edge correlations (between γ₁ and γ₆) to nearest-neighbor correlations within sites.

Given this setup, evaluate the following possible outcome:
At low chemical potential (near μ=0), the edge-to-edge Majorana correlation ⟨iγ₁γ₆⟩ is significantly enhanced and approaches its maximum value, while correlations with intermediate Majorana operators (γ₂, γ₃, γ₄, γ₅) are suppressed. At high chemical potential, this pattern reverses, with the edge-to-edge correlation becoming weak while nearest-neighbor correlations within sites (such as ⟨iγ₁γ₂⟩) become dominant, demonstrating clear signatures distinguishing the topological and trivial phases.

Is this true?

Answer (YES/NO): YES